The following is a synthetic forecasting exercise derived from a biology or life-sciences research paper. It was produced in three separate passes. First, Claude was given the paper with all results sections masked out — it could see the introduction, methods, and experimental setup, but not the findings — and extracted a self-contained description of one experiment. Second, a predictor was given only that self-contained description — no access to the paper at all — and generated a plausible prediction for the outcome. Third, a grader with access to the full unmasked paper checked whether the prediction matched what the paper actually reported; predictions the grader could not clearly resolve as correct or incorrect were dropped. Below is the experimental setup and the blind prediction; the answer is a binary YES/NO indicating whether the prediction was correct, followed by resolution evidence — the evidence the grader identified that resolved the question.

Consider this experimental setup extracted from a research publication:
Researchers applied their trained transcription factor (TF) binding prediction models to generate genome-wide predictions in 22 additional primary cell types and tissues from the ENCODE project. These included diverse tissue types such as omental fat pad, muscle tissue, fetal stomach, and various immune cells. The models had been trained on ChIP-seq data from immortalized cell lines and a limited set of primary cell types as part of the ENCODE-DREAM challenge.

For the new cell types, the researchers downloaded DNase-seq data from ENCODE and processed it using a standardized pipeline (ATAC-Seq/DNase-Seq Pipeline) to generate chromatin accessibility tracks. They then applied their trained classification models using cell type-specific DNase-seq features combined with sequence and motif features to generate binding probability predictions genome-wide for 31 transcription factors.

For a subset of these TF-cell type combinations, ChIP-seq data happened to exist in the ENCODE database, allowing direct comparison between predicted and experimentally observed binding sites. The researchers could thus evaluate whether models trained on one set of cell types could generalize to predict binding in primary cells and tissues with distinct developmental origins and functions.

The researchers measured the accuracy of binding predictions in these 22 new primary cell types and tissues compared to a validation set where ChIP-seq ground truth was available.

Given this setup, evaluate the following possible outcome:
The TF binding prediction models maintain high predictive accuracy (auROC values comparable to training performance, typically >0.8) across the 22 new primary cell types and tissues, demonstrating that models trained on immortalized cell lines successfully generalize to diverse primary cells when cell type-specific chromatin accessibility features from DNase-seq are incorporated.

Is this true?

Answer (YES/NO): NO